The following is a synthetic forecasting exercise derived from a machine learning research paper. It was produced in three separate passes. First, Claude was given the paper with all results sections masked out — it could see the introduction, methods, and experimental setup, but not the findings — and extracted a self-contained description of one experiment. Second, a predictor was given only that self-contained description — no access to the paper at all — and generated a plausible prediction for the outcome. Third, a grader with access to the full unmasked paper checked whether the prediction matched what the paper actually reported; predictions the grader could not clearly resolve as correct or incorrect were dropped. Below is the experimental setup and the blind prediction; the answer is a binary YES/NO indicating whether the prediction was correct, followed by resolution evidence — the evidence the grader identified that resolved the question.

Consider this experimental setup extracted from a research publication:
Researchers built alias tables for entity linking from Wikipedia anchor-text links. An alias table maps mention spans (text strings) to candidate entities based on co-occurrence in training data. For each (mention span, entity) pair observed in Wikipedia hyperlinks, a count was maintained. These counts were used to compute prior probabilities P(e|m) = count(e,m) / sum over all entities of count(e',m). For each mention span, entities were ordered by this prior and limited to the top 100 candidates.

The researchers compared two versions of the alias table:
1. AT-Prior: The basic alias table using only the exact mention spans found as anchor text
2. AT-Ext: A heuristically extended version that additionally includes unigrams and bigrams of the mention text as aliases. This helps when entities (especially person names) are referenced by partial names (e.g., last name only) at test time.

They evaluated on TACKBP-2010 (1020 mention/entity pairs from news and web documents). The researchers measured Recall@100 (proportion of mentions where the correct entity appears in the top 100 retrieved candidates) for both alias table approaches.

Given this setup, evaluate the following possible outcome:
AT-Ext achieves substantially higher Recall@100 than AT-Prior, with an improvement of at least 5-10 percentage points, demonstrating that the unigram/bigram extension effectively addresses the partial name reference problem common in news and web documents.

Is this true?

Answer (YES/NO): NO